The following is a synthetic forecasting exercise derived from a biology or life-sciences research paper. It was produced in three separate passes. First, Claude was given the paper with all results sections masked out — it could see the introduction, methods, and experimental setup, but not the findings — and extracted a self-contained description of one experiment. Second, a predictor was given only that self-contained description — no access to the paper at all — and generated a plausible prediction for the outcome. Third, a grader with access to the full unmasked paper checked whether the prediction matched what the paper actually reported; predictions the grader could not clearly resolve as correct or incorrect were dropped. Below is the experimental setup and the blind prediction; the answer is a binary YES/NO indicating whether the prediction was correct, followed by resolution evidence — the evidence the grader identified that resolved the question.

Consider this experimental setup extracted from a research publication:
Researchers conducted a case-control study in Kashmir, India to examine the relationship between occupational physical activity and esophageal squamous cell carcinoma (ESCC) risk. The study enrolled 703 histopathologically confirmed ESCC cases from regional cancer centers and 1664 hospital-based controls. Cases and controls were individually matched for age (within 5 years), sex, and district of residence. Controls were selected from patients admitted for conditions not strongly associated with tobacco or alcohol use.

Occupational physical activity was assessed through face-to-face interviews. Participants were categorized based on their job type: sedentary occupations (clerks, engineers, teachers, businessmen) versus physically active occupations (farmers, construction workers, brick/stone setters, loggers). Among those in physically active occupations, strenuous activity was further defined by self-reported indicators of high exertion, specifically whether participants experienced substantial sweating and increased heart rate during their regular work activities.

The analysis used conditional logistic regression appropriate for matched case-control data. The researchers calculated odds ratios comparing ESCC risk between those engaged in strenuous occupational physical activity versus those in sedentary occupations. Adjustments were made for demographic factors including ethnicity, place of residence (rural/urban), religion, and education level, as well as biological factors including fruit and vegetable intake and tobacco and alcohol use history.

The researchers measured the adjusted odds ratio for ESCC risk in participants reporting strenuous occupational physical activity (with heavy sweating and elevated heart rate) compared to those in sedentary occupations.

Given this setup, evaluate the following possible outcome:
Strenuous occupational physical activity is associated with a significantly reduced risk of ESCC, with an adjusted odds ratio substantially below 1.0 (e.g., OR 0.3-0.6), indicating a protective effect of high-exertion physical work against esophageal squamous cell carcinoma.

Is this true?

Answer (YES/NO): NO